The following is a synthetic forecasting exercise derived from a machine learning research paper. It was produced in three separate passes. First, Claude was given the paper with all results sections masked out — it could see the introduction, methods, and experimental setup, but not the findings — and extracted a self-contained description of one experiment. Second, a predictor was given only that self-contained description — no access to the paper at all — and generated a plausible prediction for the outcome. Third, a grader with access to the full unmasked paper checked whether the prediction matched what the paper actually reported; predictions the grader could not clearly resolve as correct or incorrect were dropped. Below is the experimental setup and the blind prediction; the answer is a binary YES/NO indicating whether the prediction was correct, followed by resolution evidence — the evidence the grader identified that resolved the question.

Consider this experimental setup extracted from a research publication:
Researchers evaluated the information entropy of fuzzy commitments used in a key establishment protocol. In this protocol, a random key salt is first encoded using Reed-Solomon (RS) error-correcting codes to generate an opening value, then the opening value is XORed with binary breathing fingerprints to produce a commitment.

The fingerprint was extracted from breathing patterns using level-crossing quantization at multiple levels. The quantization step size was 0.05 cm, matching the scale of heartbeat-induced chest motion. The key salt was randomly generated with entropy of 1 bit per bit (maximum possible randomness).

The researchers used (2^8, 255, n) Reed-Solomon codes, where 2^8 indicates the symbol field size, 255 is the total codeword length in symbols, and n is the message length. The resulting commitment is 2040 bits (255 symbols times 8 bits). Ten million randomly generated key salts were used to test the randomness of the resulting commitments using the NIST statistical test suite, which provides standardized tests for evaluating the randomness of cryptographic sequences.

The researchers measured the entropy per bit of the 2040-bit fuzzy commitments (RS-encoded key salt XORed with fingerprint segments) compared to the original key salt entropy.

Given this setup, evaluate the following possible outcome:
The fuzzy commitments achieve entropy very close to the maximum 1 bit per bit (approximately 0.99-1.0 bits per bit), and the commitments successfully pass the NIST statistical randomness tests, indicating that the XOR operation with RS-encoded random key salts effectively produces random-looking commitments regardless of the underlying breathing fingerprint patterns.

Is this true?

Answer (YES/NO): NO